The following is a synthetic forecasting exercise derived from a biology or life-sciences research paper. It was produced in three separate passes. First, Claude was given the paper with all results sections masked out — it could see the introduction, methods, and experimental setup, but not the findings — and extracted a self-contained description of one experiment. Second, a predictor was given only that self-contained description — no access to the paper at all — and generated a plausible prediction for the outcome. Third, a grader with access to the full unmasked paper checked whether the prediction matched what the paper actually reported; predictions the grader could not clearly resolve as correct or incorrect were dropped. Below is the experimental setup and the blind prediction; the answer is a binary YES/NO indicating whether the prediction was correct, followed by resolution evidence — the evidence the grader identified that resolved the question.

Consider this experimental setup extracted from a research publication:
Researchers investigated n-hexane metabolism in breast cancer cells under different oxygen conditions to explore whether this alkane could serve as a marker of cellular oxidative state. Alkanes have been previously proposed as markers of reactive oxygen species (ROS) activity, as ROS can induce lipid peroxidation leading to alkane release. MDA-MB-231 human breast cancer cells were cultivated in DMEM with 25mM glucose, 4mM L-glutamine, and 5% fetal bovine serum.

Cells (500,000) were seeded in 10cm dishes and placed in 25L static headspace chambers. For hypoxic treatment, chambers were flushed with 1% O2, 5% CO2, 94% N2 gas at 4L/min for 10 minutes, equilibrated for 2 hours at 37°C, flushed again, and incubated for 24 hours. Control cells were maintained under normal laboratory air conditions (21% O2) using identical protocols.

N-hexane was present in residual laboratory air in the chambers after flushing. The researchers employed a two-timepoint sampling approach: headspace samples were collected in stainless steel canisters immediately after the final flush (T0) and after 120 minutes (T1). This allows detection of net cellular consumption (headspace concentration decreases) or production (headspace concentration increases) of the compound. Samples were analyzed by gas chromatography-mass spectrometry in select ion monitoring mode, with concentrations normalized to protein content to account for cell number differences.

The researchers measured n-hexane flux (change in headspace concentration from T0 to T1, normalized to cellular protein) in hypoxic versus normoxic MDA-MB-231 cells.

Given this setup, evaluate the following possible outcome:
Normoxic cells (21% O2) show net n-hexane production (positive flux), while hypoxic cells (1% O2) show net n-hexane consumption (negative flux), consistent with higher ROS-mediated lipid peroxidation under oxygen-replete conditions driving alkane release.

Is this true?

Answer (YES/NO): YES